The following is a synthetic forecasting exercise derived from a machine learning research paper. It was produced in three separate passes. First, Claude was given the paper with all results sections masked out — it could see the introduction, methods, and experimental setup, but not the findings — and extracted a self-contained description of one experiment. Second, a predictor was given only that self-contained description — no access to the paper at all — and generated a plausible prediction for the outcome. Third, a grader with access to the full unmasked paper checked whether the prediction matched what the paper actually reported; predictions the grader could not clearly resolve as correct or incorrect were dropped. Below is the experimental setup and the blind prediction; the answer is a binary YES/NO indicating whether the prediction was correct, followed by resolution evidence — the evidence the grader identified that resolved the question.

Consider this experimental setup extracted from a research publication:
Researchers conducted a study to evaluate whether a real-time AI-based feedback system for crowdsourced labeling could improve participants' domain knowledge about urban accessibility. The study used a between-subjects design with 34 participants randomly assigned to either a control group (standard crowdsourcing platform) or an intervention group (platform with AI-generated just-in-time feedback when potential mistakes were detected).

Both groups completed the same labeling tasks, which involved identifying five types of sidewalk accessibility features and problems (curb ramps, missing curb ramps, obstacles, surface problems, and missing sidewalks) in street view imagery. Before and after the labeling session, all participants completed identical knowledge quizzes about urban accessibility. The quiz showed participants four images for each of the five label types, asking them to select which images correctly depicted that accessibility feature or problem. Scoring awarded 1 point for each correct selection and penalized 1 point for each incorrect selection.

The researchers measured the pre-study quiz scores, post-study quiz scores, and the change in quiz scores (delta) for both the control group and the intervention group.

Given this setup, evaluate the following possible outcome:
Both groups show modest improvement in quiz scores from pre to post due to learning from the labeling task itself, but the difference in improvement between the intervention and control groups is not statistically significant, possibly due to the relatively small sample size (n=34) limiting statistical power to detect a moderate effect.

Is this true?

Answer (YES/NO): YES